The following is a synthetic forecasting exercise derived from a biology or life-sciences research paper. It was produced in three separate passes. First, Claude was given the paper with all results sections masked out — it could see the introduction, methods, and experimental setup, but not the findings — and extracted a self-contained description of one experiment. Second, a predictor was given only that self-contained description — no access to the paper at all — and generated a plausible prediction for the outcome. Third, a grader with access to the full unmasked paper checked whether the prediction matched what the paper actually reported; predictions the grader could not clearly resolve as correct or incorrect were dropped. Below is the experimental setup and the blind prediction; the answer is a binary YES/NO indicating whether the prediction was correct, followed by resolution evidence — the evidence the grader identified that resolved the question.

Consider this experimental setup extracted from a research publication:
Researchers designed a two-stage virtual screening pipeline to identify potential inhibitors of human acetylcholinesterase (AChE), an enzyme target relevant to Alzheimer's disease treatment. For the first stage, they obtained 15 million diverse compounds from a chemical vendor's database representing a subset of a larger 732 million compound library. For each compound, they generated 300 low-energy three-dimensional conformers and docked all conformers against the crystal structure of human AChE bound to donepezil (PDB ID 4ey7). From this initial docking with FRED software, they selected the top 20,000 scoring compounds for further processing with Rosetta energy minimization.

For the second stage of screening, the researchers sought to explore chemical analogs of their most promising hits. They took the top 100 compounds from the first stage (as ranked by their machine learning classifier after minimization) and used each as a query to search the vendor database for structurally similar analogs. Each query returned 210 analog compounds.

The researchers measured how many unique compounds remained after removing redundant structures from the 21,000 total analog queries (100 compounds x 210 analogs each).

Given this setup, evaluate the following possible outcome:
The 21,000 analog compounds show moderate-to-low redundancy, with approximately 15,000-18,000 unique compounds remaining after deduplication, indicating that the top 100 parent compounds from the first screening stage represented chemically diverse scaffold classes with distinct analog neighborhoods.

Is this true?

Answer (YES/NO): NO